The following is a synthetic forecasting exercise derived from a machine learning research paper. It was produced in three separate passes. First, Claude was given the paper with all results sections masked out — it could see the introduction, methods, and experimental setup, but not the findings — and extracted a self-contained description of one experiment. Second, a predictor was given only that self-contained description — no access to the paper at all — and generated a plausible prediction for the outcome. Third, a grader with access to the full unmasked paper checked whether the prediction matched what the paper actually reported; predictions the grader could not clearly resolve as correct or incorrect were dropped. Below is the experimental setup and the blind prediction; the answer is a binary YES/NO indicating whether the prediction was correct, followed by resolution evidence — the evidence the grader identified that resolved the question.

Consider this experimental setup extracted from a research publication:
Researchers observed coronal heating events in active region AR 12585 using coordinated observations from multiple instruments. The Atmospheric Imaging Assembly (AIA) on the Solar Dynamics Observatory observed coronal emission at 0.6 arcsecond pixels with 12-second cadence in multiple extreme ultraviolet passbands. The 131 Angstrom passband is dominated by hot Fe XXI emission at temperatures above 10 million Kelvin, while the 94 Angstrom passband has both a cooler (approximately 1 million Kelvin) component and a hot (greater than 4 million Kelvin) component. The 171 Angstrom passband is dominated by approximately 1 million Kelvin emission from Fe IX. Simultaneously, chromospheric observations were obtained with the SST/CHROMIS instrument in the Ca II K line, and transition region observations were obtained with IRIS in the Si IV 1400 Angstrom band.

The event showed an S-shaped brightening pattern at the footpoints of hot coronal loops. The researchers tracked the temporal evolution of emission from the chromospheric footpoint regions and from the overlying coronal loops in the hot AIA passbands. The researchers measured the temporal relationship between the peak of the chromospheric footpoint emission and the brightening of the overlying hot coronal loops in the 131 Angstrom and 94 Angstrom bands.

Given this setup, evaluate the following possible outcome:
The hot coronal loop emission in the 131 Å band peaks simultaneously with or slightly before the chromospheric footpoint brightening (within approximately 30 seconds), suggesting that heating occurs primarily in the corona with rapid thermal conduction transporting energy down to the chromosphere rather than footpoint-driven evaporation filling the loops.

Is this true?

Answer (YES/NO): NO